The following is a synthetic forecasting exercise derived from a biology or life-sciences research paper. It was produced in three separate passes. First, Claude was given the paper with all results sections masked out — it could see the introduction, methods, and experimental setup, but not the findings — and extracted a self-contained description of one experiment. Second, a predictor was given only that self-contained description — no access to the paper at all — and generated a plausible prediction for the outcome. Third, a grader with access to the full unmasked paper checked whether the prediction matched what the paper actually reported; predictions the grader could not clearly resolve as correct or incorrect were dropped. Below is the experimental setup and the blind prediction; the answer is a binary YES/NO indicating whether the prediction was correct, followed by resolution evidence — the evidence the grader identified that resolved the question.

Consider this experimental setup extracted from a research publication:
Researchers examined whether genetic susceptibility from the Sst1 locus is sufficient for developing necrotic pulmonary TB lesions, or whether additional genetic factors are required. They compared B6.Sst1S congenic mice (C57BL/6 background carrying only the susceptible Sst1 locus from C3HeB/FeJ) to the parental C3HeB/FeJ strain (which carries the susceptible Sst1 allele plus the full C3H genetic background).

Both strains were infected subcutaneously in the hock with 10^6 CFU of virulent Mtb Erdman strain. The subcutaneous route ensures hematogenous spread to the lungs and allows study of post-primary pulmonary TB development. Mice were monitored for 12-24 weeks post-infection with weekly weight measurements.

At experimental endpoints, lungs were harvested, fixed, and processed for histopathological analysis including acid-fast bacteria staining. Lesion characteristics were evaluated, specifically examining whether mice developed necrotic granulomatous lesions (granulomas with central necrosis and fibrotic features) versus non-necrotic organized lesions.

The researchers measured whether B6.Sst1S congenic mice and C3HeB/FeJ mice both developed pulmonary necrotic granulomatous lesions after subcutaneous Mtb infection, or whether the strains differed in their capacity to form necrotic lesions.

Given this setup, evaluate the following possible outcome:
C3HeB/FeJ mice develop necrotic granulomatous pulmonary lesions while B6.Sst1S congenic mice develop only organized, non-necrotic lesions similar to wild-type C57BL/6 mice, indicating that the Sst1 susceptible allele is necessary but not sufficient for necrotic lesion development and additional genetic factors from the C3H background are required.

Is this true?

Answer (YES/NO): NO